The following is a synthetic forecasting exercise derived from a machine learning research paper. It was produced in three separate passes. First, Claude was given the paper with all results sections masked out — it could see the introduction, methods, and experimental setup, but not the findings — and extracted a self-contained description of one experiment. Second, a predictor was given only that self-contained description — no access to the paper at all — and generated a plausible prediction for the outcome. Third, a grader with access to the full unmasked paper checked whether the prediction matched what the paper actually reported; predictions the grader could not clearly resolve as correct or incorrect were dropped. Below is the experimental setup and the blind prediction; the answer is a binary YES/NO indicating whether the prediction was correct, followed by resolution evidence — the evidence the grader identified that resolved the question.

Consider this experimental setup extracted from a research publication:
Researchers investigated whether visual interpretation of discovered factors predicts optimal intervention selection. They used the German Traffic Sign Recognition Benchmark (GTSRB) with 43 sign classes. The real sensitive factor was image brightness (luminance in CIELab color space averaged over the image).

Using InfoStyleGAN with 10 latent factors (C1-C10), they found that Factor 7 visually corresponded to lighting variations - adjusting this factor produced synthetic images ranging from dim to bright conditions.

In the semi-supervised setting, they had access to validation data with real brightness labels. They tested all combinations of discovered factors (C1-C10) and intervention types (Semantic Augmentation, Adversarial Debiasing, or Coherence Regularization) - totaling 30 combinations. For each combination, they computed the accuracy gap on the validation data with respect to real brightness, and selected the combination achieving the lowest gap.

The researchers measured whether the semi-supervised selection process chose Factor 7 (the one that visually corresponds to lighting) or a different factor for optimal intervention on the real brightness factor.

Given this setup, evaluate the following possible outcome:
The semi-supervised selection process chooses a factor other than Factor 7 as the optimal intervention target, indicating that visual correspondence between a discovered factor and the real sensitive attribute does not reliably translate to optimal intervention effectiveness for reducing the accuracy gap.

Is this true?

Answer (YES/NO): YES